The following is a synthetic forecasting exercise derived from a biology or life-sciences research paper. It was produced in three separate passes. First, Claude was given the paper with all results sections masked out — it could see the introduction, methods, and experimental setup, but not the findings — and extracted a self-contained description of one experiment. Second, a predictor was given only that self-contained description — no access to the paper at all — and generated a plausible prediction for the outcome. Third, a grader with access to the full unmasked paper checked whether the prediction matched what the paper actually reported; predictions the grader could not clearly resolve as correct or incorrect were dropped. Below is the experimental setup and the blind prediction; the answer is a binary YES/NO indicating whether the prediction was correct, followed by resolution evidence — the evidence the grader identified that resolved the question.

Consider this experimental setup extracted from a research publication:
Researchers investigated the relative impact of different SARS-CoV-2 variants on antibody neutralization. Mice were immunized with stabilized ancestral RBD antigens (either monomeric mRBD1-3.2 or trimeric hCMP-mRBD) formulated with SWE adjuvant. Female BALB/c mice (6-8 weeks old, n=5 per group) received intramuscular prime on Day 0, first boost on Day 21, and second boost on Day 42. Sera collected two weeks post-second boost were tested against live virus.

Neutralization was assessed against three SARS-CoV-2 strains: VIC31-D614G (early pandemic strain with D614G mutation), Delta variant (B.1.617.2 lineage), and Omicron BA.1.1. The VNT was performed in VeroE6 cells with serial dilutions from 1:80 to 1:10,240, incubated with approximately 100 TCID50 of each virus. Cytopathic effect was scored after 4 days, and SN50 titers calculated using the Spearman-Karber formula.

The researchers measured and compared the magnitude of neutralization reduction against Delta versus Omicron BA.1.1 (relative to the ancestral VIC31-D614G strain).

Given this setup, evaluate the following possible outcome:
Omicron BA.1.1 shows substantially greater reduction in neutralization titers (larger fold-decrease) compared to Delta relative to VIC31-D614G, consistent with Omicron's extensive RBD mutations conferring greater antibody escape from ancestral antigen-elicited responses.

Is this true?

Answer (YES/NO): YES